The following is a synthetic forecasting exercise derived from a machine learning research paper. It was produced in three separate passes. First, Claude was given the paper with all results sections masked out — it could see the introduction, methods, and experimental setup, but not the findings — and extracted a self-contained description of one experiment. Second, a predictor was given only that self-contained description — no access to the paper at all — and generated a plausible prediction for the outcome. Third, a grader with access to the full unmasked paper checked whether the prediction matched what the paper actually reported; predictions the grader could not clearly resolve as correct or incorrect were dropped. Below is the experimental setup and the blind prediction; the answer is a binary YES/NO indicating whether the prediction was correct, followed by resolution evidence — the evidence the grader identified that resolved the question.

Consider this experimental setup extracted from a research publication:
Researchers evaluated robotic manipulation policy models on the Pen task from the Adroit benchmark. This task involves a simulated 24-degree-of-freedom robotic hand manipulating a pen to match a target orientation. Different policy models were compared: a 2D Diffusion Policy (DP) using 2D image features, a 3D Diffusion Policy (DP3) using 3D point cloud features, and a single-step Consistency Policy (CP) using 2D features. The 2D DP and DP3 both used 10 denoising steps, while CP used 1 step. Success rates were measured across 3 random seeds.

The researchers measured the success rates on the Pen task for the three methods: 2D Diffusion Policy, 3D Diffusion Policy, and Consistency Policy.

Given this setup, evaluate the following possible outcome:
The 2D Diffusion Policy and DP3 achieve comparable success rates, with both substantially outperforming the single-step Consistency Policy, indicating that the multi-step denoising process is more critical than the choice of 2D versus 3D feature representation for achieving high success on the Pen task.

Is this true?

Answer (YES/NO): NO